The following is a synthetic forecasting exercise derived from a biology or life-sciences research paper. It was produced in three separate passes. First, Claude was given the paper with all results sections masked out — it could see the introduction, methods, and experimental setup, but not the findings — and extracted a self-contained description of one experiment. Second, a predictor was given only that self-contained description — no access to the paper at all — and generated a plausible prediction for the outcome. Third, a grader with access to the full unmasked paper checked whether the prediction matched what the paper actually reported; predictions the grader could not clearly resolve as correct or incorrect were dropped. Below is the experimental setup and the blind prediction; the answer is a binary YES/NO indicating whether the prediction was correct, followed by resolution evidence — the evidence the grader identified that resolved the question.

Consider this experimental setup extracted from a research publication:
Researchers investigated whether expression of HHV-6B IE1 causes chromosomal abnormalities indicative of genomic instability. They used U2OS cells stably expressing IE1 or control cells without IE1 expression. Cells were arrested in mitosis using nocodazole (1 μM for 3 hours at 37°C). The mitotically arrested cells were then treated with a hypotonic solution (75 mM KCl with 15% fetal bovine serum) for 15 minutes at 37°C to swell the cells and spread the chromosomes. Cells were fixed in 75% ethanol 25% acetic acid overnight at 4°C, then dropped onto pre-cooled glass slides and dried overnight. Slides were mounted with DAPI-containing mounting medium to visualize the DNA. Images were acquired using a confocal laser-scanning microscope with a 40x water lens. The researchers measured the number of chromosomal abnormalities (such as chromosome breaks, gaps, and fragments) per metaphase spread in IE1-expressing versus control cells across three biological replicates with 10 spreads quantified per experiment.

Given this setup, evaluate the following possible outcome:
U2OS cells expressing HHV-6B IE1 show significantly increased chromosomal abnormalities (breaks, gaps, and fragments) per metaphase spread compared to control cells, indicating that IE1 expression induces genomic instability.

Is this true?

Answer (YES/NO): YES